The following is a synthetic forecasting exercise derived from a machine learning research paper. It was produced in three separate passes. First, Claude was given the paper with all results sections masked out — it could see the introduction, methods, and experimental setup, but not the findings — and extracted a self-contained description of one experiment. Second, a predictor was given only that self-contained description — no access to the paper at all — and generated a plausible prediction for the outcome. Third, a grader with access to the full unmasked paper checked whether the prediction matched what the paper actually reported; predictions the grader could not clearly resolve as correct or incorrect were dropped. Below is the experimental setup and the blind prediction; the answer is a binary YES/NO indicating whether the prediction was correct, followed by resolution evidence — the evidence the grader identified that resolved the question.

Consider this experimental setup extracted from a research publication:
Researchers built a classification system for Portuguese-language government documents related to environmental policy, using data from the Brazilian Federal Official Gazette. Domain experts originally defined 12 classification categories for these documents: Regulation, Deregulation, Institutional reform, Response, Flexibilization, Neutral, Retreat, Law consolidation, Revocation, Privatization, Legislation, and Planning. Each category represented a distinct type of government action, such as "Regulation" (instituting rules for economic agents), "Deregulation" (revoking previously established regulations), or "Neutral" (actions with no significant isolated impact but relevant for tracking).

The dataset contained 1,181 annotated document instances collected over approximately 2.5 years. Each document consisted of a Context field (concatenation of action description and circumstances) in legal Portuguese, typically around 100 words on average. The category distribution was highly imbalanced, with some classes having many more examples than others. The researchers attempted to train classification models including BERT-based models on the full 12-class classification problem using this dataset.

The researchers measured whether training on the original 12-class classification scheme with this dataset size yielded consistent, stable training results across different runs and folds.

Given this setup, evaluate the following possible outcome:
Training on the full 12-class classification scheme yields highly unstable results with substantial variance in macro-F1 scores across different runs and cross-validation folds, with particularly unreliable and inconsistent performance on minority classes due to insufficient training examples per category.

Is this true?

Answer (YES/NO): NO